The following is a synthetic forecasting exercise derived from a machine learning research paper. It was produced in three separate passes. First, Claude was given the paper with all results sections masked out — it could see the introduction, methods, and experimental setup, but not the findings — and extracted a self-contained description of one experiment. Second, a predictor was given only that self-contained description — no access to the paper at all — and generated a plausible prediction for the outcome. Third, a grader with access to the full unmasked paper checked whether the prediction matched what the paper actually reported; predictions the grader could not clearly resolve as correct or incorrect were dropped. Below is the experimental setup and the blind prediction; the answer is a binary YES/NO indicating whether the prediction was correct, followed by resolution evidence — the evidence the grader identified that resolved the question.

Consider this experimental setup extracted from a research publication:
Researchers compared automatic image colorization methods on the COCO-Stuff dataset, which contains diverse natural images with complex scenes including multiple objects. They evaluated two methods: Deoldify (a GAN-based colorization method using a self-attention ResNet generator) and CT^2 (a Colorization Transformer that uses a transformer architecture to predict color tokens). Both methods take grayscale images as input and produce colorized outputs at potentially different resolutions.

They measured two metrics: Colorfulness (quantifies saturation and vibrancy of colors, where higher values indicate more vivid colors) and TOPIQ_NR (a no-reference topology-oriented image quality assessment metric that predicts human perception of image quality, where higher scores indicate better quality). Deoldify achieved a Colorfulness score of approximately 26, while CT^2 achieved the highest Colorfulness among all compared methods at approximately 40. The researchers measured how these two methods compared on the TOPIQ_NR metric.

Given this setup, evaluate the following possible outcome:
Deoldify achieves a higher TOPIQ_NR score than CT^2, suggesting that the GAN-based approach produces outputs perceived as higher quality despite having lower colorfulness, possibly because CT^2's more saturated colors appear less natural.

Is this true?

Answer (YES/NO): YES